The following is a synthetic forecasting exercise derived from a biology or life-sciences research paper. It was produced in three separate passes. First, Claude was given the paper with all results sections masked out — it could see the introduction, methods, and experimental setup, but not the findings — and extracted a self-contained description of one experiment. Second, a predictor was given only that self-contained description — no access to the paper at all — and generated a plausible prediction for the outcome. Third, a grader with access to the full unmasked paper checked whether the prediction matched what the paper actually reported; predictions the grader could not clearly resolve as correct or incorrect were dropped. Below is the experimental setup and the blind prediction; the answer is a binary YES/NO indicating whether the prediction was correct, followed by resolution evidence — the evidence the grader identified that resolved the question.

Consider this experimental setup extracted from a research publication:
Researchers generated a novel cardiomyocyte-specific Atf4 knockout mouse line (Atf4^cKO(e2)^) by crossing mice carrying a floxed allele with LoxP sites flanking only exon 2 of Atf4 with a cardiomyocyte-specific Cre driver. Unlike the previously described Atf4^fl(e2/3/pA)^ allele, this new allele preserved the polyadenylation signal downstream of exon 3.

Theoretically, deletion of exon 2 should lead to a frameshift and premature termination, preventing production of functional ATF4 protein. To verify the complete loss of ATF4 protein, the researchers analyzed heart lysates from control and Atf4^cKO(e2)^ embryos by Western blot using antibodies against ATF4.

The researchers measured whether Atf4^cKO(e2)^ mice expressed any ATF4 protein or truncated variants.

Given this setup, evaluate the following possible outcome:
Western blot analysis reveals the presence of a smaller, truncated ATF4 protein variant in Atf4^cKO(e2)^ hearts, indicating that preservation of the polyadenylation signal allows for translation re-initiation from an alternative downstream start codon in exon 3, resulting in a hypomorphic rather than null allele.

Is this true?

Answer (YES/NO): YES